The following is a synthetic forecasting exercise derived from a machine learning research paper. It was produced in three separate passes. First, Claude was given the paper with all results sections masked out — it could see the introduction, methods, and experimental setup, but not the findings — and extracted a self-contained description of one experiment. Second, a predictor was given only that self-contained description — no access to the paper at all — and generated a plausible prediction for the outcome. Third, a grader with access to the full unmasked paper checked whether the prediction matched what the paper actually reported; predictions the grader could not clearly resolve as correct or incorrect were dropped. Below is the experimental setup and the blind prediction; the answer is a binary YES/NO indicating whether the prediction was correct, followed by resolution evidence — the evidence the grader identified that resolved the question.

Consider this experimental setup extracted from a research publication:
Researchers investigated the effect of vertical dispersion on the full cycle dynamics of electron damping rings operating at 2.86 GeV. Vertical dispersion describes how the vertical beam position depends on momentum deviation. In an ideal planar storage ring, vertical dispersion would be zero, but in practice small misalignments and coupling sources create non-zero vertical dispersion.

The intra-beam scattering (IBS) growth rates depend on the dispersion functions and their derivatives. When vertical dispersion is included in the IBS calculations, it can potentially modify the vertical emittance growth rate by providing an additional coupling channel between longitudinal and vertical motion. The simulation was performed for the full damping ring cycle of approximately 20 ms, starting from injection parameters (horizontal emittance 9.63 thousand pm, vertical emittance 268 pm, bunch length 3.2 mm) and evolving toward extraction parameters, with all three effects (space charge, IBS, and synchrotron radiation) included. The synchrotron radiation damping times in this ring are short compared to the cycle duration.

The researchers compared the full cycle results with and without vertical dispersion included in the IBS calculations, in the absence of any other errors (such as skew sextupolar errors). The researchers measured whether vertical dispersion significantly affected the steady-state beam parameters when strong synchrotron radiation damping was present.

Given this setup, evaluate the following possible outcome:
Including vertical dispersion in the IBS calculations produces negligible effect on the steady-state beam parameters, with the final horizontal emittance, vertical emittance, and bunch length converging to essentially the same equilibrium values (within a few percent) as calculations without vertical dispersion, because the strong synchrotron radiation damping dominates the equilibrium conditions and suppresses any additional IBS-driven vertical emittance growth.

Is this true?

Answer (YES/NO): YES